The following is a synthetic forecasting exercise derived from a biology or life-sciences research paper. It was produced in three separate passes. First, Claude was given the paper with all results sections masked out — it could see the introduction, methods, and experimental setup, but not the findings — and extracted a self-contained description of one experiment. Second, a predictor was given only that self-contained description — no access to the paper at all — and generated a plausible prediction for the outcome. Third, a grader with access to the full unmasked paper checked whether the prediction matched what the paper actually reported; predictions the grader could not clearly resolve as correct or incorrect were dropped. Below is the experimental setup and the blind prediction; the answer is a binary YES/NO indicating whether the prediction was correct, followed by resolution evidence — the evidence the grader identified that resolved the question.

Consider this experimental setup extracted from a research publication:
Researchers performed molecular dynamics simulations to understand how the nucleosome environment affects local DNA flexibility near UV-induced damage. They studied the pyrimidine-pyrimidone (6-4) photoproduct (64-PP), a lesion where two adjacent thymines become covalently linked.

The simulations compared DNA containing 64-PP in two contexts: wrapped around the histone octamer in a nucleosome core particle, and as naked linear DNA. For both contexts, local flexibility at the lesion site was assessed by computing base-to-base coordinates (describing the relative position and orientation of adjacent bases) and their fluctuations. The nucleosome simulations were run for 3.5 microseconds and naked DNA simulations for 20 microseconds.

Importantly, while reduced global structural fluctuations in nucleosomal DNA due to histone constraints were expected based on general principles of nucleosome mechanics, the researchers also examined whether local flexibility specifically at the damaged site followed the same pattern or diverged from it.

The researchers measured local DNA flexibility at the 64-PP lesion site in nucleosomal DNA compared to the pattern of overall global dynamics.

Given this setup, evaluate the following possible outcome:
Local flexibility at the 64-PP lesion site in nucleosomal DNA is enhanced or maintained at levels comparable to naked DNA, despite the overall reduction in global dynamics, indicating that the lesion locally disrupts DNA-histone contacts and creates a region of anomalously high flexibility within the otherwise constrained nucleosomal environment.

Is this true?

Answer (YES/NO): YES